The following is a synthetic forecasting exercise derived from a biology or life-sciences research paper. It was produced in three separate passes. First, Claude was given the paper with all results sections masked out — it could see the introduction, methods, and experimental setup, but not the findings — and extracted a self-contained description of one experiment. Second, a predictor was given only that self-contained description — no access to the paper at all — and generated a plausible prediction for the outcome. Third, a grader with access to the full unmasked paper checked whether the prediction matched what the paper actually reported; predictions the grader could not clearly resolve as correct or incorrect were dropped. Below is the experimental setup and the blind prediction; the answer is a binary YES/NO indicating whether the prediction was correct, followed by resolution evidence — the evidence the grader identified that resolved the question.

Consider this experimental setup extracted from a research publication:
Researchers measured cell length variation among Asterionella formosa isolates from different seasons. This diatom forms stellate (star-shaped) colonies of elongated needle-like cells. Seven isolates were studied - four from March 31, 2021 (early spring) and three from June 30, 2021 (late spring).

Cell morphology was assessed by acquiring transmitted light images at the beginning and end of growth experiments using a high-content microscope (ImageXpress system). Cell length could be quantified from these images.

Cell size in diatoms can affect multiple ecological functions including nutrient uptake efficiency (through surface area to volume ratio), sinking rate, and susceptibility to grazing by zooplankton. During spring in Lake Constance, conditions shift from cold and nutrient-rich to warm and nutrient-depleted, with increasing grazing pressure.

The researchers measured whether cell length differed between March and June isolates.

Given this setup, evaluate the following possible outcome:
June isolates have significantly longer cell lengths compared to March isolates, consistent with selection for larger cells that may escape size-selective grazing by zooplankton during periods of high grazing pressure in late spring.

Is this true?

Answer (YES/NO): YES